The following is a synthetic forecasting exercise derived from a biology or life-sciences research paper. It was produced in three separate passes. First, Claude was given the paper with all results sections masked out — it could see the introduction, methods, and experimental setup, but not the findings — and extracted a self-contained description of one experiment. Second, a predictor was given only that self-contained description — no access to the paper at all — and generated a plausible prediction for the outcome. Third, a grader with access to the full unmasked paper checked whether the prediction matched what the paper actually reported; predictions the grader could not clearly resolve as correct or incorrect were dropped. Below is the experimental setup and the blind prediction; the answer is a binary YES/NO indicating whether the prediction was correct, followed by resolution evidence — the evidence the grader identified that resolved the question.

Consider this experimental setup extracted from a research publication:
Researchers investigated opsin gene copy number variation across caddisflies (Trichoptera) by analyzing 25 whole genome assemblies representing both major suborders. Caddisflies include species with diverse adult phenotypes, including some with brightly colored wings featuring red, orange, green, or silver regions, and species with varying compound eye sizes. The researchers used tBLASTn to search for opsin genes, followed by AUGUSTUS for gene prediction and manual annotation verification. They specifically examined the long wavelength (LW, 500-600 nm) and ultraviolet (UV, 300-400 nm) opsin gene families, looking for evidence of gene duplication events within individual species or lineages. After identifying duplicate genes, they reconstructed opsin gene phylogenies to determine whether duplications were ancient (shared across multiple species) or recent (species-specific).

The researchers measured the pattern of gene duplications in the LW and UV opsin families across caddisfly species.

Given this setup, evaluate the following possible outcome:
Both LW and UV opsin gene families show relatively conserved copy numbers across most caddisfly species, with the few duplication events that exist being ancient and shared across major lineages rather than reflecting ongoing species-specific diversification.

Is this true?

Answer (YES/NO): NO